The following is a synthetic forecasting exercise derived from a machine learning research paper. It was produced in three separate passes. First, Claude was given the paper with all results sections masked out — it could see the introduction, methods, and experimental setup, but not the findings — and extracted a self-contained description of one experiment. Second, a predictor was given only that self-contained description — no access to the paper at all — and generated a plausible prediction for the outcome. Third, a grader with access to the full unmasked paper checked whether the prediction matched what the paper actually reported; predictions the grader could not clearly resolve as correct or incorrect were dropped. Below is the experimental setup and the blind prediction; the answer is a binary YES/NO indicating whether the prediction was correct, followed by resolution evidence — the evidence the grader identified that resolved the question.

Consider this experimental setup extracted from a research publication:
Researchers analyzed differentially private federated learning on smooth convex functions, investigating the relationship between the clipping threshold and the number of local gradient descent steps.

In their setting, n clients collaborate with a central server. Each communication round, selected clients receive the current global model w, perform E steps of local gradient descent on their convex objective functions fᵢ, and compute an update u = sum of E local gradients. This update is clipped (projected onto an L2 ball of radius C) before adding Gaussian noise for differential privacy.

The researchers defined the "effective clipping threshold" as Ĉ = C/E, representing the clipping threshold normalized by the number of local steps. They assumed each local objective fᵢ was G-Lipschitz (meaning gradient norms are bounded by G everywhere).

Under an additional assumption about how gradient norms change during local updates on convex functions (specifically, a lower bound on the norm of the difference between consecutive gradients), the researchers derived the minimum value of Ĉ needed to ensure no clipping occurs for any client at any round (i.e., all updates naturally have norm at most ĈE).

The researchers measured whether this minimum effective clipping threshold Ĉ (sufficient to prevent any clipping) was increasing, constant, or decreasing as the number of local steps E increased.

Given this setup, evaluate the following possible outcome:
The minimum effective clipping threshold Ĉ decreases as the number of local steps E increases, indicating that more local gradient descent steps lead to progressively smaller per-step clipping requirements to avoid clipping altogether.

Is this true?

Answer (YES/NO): YES